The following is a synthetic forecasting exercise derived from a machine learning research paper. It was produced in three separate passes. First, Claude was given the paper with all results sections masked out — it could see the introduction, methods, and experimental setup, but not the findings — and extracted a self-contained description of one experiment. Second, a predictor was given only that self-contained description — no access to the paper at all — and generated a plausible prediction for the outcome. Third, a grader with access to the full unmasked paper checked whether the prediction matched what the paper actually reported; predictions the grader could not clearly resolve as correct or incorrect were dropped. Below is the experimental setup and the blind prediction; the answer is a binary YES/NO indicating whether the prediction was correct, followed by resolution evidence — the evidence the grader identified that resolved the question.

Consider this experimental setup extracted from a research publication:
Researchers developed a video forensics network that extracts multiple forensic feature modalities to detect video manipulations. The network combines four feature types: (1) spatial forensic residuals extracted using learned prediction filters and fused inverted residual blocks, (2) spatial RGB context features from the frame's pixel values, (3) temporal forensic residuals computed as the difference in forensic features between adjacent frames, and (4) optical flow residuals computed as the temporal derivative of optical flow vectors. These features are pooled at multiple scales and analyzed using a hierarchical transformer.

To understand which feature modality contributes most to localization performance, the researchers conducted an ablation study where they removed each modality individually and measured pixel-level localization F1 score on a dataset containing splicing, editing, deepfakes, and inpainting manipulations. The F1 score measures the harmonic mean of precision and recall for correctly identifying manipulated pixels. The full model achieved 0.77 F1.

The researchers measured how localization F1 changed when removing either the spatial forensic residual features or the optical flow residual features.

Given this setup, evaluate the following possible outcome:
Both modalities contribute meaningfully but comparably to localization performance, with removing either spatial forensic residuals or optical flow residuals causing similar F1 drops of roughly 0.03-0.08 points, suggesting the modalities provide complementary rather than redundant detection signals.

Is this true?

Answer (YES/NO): NO